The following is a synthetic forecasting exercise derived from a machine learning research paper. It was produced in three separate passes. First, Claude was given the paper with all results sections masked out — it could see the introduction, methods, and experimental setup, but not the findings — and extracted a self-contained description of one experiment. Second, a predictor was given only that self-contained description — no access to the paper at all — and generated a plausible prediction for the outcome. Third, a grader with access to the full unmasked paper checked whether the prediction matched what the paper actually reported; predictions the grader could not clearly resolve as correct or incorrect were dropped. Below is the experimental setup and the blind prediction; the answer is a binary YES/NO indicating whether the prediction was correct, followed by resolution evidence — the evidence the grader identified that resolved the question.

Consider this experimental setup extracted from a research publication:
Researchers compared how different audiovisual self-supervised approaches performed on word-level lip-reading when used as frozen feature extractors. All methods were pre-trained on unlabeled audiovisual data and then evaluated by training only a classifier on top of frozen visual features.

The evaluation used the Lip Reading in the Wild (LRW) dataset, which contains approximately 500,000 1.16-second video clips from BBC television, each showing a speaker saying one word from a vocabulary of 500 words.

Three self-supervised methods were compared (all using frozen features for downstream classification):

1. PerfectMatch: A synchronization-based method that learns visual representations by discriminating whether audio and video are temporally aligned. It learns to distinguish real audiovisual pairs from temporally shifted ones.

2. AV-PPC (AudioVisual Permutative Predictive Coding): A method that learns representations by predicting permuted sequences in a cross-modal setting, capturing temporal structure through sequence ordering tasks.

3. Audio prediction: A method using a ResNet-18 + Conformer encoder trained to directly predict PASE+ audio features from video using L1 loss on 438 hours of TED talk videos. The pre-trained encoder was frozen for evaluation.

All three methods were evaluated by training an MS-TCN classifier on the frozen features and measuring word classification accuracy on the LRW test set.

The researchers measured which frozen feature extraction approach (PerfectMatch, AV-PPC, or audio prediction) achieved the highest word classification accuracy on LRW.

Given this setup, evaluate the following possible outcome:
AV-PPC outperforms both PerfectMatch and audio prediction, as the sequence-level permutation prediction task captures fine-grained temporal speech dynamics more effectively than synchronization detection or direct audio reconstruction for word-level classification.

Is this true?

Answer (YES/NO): YES